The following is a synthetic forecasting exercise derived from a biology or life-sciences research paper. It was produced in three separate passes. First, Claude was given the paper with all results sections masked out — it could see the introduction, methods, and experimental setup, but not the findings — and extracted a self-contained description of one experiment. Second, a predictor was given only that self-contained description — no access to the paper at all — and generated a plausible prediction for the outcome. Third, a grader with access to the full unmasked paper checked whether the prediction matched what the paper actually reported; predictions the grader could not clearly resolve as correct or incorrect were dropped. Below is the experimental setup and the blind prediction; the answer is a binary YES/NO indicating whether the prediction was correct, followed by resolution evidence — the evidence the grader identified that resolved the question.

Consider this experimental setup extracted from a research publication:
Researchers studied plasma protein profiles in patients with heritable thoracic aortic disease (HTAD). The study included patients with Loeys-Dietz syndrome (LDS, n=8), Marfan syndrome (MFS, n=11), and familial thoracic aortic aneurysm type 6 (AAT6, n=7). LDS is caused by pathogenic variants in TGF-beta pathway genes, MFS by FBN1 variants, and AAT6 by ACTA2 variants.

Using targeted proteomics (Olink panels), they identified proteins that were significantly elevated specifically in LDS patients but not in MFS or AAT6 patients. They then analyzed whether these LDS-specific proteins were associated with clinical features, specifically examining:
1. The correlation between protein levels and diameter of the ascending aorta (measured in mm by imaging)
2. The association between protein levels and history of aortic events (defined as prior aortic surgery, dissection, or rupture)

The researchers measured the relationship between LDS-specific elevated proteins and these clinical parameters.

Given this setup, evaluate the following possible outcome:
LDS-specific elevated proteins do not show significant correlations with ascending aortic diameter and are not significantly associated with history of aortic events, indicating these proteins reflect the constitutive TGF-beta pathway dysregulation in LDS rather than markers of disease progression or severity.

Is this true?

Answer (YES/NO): NO